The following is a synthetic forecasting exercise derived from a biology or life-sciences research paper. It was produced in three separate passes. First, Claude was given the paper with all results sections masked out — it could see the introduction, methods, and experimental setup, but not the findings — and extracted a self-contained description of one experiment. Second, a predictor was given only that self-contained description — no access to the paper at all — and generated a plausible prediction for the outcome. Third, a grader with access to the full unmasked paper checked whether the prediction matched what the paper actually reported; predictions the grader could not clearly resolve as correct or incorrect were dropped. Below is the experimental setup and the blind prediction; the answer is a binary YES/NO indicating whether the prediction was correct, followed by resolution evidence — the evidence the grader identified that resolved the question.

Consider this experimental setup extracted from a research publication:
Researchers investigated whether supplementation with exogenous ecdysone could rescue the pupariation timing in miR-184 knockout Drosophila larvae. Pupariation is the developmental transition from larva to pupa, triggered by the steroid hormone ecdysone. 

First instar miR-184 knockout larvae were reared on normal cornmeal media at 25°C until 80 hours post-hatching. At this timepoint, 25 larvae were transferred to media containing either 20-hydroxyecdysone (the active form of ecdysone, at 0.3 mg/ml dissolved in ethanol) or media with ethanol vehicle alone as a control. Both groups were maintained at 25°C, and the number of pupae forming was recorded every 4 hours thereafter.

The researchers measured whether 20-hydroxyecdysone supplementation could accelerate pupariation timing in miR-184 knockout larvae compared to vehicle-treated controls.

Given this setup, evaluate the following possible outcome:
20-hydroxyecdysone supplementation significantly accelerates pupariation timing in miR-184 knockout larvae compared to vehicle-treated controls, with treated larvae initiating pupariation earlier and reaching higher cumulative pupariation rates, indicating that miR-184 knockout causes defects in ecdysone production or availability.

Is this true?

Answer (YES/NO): YES